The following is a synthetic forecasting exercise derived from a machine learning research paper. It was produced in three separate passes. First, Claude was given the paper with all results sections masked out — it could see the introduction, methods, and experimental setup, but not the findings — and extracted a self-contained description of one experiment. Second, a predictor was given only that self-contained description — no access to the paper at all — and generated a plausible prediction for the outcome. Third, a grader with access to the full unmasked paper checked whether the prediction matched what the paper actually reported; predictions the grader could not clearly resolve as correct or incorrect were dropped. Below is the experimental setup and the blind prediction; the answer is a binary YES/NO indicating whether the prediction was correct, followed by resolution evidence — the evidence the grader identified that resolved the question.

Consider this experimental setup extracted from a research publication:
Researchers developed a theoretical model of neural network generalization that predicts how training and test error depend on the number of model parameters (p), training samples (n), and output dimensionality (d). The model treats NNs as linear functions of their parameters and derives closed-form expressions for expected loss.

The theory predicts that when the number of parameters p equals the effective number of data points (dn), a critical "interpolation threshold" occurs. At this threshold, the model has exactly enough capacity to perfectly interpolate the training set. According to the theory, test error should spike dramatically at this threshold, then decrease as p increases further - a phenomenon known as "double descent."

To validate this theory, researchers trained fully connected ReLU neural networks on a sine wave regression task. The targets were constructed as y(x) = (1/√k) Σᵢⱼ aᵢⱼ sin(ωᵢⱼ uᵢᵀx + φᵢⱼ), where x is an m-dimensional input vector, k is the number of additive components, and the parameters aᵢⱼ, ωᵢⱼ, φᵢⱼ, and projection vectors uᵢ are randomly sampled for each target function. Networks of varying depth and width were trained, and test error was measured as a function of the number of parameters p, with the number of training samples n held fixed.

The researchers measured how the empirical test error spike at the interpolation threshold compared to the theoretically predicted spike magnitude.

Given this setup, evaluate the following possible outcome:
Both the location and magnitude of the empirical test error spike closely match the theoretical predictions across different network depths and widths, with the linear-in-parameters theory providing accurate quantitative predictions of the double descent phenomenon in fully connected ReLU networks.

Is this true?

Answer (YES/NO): NO